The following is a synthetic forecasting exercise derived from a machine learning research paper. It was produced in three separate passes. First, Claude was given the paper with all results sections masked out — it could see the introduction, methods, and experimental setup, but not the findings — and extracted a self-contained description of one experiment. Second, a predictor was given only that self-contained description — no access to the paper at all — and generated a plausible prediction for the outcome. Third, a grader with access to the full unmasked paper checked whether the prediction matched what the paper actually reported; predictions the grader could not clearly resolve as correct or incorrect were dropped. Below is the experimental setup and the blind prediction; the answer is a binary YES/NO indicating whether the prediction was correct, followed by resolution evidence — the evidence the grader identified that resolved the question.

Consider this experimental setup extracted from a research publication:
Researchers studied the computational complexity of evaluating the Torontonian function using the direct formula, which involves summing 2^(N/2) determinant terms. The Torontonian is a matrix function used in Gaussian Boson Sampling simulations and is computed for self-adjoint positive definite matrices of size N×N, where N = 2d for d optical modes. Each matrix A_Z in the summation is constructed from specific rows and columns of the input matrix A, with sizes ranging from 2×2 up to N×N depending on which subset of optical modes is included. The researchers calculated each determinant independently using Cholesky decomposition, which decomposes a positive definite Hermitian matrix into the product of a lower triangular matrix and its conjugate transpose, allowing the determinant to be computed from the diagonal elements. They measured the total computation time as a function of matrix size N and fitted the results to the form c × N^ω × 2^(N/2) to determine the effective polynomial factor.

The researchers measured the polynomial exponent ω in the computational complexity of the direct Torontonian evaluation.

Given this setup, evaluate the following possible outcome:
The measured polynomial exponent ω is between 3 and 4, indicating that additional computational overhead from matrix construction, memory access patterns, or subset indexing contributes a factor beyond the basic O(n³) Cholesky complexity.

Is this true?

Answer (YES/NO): NO